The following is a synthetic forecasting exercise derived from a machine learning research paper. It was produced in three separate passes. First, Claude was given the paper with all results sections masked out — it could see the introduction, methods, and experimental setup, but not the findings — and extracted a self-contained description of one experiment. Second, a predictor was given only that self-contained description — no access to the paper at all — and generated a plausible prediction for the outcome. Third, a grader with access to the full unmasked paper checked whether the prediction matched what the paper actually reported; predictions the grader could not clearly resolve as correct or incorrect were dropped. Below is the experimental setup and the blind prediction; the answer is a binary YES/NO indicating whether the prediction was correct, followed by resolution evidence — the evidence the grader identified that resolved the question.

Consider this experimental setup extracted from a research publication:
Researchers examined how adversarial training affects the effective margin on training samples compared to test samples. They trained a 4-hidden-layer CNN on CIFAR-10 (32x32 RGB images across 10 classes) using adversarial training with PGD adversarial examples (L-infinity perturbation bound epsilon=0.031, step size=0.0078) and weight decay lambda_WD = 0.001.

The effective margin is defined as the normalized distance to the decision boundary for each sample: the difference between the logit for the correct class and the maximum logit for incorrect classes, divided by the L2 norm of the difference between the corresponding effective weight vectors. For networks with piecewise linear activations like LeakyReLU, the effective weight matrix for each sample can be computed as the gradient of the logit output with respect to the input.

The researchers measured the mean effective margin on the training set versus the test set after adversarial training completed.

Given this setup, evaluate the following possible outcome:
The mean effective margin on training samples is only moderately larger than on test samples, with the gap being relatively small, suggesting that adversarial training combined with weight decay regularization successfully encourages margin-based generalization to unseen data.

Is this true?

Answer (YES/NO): NO